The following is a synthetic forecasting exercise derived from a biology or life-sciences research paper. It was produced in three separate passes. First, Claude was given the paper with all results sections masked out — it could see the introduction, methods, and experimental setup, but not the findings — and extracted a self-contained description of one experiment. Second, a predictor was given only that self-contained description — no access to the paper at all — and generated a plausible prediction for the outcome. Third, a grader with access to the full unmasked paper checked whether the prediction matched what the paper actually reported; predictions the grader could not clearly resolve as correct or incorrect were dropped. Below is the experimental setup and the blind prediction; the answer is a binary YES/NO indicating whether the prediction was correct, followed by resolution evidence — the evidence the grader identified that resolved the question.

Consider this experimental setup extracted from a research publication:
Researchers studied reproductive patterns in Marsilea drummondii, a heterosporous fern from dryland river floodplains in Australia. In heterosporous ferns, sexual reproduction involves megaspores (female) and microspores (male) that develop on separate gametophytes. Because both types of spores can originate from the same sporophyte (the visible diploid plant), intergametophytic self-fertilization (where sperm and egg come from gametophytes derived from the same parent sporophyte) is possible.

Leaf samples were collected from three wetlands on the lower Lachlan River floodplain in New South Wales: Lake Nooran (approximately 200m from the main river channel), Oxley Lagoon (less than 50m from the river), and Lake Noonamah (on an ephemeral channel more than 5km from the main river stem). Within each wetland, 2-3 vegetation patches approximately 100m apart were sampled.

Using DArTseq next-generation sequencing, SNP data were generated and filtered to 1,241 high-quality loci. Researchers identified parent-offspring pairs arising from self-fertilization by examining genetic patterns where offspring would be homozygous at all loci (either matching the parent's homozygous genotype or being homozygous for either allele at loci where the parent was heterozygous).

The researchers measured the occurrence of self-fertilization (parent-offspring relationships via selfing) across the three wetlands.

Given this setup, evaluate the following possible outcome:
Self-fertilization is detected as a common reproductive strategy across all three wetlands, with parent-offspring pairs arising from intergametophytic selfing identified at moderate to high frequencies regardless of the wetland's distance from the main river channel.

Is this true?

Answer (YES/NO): NO